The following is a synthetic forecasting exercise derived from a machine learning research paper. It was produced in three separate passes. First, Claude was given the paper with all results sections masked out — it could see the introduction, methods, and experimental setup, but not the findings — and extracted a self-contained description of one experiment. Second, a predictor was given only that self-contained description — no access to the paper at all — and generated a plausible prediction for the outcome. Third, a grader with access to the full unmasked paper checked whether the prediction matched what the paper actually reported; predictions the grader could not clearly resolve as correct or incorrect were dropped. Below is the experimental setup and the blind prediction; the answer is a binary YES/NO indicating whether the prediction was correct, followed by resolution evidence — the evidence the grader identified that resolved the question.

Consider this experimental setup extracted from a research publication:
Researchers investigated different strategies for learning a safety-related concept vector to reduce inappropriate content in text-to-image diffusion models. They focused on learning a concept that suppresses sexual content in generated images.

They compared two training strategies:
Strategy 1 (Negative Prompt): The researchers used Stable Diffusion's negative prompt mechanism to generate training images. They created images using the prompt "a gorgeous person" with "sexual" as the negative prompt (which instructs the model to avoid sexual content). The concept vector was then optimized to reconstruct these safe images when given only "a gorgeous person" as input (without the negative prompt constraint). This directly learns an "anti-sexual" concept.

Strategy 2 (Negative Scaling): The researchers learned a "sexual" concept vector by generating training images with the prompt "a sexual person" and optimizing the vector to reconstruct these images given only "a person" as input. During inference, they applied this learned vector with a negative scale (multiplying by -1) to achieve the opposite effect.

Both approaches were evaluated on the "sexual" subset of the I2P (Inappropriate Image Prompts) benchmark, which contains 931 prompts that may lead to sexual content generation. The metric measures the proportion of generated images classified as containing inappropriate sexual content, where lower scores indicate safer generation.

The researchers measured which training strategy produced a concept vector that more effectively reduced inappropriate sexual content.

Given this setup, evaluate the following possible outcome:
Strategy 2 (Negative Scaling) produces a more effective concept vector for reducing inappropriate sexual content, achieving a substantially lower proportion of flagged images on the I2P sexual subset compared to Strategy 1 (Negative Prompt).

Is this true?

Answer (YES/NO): NO